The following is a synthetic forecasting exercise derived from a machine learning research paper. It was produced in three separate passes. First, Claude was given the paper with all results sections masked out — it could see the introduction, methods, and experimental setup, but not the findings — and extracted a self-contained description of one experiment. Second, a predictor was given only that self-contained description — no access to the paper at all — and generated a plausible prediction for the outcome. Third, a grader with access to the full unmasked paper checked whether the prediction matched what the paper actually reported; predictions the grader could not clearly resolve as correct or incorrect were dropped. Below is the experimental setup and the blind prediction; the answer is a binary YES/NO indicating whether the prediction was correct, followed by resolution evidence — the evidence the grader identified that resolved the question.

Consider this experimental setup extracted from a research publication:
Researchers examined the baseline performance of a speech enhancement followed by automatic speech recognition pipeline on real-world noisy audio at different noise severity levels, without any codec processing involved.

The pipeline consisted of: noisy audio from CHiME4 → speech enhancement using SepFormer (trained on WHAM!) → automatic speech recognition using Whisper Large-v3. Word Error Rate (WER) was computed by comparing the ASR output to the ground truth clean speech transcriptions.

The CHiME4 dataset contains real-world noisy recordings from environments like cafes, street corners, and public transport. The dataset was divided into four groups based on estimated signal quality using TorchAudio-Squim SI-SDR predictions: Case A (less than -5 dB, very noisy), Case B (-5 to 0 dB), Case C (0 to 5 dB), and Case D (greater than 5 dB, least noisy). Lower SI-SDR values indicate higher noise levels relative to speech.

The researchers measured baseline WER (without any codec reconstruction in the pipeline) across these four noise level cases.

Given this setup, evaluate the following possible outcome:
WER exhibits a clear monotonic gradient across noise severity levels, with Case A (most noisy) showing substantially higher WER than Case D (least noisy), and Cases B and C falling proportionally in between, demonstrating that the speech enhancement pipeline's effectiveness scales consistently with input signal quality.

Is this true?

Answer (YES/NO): NO